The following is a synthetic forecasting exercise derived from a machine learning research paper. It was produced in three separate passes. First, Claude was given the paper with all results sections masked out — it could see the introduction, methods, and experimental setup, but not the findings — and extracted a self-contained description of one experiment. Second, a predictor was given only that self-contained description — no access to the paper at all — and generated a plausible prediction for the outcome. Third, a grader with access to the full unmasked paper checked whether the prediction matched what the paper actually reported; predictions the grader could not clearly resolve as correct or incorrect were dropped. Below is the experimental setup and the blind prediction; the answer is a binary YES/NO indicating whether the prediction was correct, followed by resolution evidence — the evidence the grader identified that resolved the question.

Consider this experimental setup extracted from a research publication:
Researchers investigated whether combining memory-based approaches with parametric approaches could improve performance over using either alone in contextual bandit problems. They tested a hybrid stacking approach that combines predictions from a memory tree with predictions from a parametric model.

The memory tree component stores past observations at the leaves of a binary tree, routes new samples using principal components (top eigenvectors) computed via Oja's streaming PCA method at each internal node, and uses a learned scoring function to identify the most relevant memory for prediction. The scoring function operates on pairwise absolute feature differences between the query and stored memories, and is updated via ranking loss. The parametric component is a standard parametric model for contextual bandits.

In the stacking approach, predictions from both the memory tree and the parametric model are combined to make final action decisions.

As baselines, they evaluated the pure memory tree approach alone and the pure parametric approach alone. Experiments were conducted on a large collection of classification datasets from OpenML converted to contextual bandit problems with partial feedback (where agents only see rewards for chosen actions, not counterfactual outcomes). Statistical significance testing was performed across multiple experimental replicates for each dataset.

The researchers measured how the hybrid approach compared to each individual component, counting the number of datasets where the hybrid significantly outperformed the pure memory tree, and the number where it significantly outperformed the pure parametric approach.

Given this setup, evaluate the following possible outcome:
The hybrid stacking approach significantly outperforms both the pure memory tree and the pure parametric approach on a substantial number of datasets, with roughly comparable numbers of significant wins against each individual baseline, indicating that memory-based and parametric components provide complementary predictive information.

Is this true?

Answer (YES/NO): NO